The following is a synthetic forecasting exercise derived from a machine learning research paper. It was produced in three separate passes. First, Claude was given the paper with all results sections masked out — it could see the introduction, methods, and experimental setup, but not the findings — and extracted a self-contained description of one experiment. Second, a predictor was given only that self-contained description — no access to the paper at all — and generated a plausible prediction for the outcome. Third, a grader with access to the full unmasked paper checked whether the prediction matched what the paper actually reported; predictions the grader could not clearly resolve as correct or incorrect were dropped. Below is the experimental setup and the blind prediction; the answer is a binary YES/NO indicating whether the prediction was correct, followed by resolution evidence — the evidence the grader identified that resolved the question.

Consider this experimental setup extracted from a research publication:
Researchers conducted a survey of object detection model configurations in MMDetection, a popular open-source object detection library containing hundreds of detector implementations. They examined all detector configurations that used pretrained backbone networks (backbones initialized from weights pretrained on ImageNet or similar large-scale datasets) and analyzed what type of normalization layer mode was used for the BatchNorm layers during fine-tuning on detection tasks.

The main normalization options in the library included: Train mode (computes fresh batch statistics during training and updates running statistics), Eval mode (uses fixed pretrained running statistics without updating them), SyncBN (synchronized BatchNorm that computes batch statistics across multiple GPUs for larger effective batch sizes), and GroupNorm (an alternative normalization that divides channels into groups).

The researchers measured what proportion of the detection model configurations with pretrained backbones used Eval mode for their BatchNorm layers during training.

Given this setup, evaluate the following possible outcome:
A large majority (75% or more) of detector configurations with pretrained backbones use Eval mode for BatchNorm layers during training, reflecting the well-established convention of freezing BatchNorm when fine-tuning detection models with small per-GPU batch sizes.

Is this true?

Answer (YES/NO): YES